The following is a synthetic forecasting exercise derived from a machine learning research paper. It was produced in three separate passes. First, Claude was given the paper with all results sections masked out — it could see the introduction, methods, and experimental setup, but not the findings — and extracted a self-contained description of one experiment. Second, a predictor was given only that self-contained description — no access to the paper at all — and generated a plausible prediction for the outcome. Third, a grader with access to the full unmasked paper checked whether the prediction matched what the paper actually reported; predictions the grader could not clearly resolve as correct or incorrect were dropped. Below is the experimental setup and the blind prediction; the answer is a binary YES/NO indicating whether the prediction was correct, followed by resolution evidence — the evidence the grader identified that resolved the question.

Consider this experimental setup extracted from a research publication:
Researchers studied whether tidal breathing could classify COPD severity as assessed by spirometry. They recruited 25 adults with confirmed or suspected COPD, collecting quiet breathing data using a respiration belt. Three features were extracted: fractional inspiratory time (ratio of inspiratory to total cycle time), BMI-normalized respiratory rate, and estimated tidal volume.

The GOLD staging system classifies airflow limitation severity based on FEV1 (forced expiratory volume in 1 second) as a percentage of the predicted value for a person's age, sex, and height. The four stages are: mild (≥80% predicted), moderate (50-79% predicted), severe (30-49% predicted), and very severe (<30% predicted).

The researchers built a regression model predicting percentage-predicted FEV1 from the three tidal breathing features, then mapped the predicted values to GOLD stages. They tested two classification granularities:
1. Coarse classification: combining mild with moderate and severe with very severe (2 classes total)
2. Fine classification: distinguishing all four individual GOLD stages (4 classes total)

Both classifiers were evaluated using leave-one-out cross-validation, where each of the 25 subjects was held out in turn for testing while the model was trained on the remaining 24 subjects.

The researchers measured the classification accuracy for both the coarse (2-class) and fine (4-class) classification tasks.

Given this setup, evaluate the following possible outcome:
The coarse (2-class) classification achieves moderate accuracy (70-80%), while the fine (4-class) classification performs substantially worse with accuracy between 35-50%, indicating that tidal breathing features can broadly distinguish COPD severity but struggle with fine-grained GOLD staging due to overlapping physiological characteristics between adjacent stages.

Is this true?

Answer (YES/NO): NO